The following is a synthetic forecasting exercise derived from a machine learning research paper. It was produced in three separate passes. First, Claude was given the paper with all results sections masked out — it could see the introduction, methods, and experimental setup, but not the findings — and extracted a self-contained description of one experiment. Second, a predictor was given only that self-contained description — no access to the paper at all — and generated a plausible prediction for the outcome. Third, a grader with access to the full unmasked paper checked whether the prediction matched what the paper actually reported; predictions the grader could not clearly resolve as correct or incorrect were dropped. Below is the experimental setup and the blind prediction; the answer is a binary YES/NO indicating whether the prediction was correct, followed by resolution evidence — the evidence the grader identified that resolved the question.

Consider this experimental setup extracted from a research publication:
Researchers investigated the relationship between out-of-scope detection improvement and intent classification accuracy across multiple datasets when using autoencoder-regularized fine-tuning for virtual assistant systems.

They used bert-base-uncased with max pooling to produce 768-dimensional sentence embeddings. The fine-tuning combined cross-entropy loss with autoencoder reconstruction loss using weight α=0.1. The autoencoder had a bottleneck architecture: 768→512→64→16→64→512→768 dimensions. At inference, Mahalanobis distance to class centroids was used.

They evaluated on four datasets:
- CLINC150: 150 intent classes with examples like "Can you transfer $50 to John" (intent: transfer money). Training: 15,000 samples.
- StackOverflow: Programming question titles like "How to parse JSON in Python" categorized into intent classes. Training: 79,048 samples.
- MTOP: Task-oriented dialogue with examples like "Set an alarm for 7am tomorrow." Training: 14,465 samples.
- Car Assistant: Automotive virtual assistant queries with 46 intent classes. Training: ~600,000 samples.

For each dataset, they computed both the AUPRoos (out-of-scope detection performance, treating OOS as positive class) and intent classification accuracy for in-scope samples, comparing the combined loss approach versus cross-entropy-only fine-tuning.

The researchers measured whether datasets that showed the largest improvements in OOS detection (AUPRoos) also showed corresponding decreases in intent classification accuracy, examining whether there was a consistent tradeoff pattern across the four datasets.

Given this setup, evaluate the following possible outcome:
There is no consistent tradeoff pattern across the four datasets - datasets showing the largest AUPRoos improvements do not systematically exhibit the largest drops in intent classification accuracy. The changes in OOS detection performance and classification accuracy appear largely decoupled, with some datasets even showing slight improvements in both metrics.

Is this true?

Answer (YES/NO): YES